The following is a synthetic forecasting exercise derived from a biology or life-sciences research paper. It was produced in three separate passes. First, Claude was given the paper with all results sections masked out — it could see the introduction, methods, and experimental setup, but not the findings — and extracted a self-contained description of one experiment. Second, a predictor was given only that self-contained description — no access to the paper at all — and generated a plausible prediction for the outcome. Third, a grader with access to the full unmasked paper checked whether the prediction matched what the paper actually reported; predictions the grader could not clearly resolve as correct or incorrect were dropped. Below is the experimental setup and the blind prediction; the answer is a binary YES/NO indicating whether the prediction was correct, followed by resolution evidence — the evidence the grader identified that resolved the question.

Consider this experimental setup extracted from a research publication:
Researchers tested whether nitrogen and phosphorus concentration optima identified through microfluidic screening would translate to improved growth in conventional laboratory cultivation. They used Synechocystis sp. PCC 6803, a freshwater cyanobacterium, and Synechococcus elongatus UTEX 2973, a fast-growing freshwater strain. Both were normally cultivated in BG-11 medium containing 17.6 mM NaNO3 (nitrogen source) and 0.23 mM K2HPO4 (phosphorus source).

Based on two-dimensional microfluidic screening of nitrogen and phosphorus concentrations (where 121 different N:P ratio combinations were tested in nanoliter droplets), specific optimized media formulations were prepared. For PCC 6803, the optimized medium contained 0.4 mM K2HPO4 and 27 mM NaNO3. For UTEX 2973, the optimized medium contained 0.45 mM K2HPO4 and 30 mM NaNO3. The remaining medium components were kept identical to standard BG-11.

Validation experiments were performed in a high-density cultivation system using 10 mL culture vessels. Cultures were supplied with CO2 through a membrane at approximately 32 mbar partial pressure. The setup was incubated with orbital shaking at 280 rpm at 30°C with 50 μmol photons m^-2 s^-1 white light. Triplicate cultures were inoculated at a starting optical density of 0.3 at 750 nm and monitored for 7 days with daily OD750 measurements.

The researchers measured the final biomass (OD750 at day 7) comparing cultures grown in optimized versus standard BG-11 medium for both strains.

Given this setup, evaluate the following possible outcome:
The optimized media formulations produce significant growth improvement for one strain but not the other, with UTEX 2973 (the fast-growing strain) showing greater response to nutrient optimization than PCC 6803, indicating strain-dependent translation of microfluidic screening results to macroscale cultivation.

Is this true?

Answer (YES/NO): NO